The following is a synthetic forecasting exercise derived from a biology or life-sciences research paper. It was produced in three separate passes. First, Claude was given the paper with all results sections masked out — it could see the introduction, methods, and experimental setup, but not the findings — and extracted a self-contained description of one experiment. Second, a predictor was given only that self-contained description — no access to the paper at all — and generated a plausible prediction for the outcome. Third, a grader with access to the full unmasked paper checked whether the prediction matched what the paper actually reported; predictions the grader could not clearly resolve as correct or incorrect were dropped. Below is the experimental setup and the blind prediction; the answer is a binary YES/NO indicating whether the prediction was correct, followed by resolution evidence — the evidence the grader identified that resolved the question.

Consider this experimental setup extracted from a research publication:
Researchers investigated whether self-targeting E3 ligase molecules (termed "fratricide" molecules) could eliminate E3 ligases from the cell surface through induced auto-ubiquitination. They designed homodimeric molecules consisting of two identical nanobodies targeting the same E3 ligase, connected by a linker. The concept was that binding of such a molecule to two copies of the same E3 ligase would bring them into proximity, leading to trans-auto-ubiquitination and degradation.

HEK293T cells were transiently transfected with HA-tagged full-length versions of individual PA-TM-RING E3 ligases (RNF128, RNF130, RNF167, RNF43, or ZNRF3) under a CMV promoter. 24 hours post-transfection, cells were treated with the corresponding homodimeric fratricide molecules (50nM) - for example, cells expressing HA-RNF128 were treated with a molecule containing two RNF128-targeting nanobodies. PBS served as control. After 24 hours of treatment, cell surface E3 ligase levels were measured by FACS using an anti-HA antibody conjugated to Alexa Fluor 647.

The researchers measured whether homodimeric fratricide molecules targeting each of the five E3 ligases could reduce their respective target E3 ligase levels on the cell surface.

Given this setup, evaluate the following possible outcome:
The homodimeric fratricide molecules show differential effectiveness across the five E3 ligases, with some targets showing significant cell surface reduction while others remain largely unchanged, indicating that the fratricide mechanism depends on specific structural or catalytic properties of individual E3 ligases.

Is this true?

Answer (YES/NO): NO